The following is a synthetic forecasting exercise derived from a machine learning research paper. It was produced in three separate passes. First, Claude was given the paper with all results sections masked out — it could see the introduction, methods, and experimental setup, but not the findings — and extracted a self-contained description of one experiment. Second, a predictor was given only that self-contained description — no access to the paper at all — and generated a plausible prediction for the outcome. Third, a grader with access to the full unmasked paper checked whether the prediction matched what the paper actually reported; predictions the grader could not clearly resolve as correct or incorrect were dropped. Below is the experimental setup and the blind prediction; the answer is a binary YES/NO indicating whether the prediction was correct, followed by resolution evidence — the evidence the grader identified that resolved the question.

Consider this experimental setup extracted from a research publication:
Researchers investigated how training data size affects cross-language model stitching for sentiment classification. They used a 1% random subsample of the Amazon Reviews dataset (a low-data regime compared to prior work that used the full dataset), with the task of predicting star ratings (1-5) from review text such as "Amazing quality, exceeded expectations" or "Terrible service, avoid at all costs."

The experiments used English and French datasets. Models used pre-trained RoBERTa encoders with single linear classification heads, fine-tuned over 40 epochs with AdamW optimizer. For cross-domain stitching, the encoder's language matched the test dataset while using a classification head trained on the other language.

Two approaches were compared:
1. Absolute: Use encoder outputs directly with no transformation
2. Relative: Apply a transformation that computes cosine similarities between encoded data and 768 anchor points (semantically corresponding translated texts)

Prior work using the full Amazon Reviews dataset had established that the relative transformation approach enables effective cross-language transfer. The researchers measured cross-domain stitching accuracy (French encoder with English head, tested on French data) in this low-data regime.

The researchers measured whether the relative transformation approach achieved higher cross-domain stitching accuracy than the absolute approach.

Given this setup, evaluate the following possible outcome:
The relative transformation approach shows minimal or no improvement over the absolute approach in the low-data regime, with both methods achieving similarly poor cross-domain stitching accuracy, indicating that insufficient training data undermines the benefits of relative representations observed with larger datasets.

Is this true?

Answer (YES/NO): NO